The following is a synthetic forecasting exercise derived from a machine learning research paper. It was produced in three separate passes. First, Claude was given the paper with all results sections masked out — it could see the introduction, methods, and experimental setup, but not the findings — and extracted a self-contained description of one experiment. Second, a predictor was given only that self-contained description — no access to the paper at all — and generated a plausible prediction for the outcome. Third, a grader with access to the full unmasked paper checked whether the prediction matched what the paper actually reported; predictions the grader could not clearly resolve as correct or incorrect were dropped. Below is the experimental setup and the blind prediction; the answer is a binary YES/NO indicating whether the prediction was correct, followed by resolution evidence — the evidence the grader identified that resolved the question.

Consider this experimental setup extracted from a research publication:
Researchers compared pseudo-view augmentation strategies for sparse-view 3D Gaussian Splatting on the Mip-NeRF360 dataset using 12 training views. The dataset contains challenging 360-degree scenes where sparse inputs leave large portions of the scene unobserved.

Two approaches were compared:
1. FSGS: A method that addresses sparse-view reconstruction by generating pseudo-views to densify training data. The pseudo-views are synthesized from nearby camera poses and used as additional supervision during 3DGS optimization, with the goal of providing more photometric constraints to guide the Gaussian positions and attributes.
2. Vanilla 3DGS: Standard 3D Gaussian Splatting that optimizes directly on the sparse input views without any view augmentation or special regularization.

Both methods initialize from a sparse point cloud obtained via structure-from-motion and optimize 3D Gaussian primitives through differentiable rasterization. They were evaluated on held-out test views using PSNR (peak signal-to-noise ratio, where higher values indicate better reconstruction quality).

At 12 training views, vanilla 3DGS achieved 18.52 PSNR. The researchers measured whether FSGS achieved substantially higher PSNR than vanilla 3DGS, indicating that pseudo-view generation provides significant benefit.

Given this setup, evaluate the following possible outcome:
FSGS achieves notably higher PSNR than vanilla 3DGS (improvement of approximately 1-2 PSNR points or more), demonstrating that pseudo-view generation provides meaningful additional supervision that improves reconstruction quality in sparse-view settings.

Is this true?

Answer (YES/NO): NO